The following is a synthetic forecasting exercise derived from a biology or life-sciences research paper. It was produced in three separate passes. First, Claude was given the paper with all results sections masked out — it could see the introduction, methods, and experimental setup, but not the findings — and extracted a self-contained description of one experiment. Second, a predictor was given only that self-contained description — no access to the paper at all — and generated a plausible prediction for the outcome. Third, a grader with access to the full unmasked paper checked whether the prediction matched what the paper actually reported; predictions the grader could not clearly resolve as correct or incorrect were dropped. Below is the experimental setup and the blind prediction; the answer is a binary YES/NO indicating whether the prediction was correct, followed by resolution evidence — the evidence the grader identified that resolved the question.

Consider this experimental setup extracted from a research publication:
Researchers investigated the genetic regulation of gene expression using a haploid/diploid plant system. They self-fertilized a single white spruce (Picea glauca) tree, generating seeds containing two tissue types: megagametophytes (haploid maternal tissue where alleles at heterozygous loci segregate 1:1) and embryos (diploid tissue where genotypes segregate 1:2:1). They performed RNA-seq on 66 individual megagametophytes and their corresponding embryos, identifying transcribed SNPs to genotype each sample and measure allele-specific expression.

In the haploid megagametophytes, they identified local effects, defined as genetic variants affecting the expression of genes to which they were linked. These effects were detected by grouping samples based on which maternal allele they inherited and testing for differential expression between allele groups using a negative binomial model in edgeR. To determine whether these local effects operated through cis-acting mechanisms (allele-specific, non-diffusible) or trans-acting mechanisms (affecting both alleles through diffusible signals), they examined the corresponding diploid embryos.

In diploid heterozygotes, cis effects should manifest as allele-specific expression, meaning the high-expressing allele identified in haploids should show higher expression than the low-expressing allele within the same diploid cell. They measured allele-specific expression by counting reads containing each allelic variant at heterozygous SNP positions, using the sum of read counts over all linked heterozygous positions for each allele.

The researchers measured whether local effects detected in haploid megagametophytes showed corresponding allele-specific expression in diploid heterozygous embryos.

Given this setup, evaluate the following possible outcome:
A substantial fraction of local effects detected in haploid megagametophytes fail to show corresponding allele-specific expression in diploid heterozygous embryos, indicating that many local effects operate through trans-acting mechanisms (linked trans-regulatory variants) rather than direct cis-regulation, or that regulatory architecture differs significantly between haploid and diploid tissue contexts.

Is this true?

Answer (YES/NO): NO